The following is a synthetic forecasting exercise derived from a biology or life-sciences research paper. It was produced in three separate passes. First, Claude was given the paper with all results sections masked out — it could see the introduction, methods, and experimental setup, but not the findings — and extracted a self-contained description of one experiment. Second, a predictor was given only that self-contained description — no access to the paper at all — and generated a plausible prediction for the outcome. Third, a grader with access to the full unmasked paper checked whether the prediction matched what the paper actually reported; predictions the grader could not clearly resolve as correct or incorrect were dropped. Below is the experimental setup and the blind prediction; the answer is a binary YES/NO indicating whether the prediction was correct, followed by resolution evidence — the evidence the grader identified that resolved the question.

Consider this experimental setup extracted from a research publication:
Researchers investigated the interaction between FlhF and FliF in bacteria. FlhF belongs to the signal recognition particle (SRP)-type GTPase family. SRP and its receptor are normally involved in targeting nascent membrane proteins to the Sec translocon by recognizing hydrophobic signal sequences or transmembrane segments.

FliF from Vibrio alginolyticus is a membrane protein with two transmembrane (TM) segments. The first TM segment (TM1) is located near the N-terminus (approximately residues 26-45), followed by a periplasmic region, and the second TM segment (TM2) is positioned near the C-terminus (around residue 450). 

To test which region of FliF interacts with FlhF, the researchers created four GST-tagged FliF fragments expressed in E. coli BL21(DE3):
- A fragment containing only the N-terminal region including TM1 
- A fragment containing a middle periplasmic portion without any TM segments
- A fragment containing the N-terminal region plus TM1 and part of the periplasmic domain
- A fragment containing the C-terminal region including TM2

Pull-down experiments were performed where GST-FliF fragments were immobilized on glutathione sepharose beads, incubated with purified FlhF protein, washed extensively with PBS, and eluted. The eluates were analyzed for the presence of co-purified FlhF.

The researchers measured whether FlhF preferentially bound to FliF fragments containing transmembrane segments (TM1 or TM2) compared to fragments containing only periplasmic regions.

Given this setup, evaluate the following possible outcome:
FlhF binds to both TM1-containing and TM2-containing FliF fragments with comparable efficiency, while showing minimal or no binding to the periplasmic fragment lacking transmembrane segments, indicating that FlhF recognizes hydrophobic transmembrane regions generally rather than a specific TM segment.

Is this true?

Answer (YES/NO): NO